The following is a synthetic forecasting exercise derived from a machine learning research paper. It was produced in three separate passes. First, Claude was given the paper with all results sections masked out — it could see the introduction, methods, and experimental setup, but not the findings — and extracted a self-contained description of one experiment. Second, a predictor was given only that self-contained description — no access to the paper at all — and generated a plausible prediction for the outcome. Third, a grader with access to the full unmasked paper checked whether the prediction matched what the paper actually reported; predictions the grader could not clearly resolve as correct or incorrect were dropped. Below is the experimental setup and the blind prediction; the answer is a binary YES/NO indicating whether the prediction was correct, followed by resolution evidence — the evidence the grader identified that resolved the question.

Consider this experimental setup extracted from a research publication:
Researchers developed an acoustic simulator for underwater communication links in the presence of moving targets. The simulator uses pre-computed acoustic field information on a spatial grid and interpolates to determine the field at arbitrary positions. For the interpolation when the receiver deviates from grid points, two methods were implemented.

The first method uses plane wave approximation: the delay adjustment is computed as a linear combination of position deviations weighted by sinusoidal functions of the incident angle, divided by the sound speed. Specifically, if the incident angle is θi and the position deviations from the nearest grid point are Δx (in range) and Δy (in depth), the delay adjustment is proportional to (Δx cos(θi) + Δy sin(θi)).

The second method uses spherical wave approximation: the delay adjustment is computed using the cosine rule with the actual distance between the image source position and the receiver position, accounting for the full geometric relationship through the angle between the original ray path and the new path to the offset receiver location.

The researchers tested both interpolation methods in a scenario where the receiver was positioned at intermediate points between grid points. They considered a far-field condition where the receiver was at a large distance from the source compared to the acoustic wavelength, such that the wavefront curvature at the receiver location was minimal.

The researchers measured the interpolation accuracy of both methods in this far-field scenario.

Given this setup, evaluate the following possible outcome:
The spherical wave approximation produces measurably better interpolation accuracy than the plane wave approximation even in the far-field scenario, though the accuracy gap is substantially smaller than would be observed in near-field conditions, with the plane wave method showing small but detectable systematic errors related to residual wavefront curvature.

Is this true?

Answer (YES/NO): NO